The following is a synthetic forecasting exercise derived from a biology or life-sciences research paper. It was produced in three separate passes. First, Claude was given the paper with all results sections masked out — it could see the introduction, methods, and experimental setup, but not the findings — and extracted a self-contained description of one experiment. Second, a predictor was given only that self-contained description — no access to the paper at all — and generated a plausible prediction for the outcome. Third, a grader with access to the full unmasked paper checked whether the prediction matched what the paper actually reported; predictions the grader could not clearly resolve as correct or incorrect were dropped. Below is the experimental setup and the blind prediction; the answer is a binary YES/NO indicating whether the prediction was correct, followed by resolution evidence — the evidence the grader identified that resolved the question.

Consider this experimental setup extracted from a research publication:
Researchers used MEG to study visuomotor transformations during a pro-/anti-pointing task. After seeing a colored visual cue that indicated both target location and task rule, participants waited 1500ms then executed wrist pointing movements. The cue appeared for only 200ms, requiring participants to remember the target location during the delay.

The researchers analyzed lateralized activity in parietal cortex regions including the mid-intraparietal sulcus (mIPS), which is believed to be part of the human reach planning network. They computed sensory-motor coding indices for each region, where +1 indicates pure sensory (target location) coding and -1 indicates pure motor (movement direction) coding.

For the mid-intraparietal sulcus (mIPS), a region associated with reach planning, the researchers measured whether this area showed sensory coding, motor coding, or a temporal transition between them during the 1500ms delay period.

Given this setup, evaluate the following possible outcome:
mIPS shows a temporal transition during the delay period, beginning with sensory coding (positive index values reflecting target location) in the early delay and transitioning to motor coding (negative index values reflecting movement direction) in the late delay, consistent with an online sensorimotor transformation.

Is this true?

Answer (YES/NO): YES